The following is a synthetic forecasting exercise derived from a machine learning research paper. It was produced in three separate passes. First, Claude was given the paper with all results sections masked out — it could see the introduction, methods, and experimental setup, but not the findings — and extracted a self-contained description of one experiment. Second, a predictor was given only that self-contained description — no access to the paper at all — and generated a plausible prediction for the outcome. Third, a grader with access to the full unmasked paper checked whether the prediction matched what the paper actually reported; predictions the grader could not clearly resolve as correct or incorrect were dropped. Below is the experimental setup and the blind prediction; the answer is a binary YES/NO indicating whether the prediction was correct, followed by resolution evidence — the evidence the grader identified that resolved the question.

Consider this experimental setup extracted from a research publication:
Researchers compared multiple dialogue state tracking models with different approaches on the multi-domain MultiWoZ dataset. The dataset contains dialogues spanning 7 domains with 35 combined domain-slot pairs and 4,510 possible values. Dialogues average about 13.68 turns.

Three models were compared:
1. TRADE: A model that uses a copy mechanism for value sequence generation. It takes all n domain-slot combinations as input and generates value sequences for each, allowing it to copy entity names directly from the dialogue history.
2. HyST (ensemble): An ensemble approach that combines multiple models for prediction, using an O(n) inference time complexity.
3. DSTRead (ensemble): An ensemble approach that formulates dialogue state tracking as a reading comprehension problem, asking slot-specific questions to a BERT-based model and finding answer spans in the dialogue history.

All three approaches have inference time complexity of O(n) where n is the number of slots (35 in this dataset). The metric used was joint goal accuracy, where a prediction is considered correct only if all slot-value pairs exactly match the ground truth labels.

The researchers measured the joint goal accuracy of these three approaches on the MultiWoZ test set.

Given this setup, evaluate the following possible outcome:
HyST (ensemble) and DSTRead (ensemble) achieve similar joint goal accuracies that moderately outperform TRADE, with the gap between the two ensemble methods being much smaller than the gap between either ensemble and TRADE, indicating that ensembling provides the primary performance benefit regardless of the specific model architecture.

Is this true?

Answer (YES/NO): NO